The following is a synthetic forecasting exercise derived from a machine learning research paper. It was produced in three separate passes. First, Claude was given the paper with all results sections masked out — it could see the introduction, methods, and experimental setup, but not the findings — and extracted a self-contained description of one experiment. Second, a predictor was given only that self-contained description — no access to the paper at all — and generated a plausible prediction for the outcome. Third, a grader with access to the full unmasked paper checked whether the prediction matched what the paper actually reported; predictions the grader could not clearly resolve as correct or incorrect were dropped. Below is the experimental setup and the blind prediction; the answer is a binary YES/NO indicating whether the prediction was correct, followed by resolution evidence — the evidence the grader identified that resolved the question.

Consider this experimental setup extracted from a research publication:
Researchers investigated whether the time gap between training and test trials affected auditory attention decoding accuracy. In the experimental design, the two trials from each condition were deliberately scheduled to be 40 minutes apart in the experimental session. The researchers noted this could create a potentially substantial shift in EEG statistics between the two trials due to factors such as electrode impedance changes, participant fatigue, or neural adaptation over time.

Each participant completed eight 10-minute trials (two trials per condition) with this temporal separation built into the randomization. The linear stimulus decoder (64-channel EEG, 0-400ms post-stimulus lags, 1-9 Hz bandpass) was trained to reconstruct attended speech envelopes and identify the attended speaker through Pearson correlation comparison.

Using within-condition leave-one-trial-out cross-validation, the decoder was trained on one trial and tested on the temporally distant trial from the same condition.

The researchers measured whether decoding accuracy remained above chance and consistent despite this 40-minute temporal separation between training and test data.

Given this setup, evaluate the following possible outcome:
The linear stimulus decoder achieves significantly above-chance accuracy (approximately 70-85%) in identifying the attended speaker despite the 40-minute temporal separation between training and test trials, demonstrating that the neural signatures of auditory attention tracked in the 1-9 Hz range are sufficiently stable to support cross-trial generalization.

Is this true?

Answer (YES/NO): YES